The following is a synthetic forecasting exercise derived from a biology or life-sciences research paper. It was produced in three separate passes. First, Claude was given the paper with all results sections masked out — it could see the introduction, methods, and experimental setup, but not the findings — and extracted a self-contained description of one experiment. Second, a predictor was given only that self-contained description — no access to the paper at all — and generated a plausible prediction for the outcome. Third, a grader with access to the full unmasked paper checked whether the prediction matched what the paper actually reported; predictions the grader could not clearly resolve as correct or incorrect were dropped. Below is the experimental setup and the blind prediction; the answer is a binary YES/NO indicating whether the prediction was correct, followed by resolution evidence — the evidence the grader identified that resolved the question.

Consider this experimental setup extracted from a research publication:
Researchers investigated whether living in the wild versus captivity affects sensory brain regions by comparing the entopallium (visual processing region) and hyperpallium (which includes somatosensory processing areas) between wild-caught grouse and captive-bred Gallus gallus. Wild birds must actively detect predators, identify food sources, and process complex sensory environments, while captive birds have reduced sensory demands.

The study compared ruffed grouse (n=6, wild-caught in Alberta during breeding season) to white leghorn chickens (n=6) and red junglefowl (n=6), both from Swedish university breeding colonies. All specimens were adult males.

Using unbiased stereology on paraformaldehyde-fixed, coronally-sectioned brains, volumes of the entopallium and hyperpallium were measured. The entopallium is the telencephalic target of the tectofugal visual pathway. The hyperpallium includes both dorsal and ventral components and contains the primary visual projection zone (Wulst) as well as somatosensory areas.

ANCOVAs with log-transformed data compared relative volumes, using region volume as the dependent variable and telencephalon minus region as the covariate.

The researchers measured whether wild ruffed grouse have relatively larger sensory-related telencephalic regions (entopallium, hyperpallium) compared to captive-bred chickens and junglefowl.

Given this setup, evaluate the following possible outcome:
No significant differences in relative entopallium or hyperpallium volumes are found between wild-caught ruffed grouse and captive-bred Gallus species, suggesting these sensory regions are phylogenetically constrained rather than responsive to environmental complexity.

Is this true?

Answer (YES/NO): NO